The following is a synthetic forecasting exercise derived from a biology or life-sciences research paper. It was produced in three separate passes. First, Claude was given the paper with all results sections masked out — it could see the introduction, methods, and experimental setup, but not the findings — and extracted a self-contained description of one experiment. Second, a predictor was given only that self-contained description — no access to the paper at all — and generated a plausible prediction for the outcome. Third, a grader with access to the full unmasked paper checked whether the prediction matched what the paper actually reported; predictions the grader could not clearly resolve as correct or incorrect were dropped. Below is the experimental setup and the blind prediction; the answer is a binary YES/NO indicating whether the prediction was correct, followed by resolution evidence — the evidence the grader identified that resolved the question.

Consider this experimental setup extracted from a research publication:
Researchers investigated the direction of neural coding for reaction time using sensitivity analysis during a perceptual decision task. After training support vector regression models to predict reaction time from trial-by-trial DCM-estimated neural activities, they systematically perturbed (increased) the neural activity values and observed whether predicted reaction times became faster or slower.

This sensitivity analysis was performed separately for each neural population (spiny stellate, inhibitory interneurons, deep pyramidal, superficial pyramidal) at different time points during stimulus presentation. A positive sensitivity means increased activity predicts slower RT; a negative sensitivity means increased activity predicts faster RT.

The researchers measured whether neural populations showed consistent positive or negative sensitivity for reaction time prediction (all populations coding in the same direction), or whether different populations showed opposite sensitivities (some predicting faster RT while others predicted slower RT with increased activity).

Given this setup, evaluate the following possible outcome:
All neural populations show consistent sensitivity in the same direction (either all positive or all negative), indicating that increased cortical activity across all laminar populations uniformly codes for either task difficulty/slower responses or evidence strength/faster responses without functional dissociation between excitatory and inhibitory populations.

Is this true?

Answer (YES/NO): NO